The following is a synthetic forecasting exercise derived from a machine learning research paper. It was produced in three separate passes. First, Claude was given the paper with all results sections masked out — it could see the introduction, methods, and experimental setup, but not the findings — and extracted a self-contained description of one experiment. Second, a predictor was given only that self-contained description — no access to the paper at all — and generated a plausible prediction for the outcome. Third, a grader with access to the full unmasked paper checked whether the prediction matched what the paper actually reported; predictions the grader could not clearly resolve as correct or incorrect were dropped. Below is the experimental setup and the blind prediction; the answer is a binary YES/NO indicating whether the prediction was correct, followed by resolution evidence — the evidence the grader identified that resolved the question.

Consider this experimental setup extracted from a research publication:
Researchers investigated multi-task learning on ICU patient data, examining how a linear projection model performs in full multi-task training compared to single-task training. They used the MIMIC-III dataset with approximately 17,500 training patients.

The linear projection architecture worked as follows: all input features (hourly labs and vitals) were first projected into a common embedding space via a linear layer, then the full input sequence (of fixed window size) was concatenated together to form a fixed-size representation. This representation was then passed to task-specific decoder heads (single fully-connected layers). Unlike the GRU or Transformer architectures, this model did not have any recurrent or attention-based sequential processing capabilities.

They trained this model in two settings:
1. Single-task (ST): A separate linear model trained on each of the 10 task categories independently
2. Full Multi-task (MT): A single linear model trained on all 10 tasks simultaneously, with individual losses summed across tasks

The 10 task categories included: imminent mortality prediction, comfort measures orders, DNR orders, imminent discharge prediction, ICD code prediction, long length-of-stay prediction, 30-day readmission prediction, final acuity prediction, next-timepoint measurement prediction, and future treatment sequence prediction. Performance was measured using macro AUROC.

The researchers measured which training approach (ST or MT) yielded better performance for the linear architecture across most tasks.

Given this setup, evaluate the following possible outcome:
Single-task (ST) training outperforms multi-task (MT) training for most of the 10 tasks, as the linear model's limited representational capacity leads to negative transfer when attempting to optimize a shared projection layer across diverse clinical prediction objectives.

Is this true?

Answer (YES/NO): NO